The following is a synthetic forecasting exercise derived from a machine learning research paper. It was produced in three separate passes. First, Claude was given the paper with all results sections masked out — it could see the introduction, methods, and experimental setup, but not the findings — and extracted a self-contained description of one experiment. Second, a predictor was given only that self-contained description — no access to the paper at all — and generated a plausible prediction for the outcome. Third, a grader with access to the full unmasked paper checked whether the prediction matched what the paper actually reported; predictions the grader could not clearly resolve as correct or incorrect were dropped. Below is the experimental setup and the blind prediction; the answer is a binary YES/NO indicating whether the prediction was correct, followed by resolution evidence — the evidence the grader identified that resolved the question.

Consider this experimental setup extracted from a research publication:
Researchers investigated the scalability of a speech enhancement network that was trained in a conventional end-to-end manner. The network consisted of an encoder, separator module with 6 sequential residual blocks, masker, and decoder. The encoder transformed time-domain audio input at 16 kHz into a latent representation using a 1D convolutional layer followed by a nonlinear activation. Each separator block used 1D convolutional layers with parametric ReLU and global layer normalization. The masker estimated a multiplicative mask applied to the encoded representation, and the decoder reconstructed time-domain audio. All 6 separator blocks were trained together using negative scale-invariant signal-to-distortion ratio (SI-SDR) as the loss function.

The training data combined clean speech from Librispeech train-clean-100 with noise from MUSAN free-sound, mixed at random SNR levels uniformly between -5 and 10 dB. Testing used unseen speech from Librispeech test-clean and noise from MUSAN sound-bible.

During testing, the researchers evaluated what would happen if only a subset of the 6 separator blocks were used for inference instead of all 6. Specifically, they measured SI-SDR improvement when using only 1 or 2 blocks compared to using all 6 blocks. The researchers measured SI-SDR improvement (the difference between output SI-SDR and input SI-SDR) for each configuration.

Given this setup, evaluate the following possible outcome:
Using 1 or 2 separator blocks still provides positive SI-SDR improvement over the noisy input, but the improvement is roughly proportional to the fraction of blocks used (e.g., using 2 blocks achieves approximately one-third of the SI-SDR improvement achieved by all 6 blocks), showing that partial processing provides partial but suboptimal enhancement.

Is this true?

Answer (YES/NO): NO